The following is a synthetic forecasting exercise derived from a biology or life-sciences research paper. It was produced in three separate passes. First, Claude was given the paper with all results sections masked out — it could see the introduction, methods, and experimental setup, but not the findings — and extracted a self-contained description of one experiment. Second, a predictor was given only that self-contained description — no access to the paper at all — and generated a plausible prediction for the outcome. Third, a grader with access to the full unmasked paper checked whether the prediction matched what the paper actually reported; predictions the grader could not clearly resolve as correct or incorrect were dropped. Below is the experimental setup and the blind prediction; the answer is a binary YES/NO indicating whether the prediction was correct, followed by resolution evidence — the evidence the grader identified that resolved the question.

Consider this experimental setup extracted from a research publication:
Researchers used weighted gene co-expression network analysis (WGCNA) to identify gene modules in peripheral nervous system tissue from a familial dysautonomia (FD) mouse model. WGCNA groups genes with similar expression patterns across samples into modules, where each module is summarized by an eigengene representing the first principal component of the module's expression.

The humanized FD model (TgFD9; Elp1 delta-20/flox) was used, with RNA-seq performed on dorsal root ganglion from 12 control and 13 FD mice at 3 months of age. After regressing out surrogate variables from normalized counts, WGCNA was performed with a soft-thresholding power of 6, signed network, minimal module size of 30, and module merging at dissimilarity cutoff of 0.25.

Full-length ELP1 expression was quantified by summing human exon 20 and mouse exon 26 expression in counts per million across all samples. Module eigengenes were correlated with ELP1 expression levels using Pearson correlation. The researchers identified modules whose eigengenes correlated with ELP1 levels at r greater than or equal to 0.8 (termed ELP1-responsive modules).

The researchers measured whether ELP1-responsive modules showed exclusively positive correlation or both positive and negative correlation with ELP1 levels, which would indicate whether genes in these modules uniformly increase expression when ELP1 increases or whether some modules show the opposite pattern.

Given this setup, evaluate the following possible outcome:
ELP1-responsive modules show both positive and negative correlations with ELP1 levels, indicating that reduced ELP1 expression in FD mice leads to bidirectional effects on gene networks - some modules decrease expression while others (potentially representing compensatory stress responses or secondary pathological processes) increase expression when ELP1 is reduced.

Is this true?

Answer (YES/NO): NO